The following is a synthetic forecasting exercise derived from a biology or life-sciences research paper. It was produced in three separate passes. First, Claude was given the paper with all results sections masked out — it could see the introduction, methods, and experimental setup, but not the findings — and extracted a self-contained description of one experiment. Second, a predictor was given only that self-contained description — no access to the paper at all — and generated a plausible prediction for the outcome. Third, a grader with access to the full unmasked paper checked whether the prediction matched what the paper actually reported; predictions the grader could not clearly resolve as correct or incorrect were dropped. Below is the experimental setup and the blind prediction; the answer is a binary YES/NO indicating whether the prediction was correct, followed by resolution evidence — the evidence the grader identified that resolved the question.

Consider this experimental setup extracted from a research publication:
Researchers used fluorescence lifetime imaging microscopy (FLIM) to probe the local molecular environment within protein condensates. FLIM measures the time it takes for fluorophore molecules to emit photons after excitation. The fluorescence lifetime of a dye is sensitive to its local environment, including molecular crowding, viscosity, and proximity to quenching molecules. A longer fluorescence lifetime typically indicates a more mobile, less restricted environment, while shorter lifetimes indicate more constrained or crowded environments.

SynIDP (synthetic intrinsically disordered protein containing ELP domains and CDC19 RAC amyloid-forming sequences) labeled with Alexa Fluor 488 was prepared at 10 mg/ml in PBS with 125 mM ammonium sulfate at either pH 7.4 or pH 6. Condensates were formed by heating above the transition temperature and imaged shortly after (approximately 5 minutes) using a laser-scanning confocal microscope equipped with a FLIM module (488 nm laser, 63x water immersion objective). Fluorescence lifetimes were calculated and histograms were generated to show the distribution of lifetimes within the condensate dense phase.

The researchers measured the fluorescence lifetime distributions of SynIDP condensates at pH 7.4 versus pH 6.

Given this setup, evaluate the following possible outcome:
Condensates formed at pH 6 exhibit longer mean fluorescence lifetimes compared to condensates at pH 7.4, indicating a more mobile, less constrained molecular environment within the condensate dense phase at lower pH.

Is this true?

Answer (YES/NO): NO